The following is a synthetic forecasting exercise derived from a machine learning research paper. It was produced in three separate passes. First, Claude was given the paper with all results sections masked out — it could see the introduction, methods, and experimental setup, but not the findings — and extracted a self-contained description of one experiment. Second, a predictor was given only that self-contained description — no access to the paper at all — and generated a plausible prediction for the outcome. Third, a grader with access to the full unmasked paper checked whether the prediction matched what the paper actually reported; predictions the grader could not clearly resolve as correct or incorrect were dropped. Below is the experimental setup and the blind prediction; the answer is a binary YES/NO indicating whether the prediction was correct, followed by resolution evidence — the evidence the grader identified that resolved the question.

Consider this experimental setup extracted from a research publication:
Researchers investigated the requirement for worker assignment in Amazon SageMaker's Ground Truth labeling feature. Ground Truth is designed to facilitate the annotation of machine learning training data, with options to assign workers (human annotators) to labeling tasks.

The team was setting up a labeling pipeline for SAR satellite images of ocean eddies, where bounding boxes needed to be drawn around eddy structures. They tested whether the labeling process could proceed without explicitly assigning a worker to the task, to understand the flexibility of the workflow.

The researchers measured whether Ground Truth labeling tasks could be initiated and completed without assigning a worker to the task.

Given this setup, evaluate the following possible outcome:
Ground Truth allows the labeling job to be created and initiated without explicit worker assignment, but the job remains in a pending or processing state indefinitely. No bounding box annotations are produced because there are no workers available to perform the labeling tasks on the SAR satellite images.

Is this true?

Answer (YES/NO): NO